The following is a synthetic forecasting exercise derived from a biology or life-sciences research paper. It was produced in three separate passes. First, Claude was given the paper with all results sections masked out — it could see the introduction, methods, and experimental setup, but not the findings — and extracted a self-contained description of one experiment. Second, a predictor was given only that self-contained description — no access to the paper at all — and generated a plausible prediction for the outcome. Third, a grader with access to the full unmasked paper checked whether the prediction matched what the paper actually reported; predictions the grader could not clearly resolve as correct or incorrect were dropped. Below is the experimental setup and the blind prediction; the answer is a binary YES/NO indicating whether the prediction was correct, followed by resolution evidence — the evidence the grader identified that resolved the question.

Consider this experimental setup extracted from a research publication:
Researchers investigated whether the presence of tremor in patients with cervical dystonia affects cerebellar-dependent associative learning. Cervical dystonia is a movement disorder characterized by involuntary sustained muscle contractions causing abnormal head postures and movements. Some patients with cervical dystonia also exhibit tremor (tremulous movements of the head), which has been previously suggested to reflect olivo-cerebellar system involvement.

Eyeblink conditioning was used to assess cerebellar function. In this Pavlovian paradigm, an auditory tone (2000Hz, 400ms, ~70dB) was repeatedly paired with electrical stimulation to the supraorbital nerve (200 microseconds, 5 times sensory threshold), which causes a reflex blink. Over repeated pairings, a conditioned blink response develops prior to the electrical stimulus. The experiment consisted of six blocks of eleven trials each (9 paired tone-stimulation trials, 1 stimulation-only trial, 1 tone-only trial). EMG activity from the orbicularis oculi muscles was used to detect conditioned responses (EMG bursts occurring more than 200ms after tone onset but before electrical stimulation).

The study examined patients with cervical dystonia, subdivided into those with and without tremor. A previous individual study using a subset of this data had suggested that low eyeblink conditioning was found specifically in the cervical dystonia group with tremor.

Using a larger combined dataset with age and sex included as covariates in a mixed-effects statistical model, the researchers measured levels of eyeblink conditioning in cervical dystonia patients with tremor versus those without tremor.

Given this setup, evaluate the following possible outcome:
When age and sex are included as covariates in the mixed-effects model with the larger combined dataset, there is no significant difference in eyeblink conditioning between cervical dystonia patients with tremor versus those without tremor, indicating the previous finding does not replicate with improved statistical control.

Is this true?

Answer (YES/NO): YES